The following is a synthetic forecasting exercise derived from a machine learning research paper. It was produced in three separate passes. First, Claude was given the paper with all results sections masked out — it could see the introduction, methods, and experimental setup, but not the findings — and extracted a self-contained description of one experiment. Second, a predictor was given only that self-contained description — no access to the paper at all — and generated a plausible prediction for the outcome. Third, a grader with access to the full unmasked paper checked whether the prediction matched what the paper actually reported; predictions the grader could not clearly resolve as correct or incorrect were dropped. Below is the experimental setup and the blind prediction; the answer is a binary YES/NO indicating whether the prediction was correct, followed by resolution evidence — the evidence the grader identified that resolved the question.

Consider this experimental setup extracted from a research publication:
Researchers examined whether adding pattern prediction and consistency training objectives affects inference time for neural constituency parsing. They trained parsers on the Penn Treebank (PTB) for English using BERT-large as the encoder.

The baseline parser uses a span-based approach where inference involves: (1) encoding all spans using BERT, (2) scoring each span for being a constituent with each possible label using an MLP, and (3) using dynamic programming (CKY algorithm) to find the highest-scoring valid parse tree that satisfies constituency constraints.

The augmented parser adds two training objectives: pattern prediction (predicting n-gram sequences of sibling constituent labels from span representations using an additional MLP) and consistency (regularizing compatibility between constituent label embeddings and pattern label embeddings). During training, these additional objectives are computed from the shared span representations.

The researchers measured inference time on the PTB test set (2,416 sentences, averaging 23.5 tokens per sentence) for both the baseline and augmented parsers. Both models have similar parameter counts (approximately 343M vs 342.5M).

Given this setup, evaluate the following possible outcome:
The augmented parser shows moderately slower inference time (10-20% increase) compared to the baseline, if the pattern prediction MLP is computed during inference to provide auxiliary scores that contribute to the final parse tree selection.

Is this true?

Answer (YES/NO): NO